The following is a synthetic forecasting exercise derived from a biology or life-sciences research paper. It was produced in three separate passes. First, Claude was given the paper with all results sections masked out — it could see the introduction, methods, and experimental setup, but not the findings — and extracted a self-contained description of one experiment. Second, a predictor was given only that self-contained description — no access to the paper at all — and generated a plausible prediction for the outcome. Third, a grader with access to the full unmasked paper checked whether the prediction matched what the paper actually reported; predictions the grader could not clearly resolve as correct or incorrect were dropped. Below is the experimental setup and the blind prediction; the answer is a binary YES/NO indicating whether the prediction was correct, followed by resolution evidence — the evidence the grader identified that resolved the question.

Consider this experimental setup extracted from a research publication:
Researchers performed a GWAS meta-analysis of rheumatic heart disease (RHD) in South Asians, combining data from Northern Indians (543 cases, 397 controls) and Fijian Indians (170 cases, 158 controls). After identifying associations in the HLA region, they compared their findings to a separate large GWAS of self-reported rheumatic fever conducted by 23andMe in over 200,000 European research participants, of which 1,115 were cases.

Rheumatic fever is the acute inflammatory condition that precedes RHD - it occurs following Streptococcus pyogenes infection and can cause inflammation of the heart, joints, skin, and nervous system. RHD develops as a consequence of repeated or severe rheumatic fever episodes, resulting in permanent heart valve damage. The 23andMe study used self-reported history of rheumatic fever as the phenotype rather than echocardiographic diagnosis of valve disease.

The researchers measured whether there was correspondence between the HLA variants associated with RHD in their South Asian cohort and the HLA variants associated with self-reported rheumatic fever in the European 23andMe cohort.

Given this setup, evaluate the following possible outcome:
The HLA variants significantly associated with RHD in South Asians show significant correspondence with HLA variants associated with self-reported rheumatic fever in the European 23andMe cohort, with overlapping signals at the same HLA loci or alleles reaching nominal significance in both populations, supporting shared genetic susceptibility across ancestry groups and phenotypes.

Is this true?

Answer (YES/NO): YES